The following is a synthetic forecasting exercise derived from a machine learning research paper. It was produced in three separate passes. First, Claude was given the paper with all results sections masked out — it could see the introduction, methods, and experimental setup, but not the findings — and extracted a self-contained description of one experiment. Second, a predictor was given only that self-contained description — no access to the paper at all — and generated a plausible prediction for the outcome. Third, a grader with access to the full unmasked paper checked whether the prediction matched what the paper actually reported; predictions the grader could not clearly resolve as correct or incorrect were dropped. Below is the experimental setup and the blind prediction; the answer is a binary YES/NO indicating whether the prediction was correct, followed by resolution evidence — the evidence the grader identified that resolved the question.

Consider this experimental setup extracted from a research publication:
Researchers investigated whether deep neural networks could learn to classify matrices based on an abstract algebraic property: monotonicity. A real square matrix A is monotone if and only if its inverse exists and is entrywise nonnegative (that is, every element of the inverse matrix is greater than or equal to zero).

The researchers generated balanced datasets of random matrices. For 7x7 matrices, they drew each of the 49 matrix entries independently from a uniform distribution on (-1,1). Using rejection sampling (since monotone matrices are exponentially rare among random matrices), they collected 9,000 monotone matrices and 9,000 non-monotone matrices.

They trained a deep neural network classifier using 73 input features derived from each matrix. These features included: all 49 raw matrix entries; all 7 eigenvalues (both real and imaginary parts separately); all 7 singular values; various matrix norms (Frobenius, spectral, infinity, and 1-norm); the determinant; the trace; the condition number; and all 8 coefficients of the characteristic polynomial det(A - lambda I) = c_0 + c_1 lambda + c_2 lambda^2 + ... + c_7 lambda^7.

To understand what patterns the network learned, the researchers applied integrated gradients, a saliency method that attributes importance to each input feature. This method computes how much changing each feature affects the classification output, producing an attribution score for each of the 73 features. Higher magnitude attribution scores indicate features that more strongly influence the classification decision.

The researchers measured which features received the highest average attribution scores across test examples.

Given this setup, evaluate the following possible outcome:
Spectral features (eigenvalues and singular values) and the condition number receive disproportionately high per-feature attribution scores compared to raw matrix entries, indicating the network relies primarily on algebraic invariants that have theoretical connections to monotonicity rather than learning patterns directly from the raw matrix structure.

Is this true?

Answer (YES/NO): NO